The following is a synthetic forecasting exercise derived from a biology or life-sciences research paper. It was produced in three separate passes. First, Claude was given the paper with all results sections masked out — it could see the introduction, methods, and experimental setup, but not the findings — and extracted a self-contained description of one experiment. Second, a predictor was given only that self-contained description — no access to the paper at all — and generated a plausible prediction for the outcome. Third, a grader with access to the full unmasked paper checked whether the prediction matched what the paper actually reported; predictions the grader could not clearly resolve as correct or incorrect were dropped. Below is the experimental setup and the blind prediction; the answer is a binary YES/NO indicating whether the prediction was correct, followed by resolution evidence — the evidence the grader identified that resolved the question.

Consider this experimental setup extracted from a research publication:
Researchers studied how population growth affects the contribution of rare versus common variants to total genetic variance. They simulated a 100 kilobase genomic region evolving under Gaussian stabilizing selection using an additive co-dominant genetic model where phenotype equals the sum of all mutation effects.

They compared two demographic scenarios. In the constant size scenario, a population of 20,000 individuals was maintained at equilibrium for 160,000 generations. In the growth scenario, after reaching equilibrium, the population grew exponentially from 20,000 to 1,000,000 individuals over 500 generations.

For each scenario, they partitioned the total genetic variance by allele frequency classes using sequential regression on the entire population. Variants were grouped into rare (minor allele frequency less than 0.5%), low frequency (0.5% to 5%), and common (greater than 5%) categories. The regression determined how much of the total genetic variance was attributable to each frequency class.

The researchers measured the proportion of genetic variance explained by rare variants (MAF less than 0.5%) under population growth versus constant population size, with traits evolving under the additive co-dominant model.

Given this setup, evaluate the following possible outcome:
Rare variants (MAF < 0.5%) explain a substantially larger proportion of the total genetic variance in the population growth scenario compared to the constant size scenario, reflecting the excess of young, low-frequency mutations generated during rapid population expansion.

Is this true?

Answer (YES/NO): YES